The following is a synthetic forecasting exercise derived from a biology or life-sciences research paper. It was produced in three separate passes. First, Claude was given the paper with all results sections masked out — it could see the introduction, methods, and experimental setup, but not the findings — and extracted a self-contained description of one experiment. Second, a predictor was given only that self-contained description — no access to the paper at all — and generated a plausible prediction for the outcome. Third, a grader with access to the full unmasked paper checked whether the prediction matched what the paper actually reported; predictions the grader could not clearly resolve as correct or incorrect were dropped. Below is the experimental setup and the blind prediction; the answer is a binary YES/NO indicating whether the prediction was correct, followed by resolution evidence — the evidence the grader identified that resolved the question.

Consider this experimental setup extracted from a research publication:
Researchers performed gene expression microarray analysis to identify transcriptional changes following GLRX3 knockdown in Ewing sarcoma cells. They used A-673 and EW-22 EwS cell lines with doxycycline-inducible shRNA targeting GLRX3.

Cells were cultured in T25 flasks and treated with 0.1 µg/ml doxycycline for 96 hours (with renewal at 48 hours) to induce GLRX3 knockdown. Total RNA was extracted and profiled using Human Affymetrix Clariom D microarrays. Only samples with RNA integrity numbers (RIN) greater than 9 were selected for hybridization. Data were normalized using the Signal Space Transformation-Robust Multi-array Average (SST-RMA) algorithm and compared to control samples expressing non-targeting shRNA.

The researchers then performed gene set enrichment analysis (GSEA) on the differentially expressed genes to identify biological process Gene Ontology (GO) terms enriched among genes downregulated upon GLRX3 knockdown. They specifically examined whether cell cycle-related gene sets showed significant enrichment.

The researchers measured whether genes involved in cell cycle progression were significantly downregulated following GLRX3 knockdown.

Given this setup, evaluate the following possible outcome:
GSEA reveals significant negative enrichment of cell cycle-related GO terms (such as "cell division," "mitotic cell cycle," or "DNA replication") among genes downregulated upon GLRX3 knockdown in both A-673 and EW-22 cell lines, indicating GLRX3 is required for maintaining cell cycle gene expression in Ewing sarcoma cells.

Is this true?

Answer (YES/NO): NO